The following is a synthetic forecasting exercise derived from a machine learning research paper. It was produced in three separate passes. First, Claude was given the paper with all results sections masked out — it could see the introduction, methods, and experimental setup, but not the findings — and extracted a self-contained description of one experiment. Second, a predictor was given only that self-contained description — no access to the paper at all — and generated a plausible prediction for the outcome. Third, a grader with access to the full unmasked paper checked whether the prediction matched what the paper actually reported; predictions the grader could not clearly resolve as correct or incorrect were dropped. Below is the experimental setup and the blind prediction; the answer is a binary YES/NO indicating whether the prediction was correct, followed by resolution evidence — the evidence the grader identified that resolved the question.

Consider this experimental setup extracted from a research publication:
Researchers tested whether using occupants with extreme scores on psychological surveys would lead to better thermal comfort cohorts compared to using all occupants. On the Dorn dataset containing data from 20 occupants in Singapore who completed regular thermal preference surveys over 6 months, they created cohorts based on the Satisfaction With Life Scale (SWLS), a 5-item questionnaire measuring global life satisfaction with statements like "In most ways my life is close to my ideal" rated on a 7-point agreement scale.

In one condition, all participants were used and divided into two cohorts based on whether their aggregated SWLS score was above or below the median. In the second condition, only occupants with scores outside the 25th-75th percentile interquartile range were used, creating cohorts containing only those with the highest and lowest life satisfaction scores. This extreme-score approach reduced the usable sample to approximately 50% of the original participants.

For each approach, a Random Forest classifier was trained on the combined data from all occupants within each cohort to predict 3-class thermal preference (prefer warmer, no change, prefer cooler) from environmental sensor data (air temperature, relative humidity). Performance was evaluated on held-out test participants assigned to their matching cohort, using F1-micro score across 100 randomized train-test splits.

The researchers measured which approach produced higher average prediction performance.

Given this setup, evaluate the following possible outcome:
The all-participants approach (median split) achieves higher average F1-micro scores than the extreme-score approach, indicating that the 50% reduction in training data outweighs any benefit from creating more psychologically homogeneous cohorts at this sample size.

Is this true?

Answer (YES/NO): NO